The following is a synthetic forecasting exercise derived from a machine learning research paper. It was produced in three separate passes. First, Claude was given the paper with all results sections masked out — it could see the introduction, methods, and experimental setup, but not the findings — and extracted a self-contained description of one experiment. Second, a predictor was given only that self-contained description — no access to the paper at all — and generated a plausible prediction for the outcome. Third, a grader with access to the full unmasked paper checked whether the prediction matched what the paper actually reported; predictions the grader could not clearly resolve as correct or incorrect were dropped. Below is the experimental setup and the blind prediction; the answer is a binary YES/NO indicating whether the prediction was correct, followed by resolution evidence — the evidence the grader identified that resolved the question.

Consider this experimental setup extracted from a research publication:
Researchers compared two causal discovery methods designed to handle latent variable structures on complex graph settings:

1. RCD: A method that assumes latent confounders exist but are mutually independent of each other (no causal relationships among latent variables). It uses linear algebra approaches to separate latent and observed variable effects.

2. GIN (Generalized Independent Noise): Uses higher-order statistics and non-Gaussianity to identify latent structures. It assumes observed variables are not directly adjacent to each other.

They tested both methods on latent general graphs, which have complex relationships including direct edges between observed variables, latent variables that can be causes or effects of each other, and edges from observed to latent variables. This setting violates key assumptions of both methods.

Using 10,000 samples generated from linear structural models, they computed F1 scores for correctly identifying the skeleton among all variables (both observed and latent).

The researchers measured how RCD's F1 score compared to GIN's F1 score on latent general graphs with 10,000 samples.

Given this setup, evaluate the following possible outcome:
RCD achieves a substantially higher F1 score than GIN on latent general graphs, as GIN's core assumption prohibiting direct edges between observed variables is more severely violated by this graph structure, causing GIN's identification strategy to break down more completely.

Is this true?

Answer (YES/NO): NO